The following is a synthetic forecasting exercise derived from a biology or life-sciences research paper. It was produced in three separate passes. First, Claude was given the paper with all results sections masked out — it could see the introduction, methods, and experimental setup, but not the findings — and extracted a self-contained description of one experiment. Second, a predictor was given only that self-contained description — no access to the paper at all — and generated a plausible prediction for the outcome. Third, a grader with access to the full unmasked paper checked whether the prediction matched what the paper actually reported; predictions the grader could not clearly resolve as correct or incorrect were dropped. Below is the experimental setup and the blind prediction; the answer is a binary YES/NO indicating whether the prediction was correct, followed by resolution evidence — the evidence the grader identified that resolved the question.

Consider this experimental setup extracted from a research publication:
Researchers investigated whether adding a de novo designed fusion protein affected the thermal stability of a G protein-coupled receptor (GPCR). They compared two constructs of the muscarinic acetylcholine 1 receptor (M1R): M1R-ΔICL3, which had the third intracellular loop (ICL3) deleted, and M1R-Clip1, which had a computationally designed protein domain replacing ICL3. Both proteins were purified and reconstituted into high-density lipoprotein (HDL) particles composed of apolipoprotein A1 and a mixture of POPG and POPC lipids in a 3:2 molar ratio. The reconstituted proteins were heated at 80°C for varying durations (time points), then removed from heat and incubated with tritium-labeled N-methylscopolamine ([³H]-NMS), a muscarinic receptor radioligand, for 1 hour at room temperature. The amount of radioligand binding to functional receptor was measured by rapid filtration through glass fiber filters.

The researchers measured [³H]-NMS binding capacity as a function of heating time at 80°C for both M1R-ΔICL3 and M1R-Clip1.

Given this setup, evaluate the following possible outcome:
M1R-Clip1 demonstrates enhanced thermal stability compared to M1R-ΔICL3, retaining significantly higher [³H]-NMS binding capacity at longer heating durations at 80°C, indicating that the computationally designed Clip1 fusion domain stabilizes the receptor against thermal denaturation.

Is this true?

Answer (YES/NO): YES